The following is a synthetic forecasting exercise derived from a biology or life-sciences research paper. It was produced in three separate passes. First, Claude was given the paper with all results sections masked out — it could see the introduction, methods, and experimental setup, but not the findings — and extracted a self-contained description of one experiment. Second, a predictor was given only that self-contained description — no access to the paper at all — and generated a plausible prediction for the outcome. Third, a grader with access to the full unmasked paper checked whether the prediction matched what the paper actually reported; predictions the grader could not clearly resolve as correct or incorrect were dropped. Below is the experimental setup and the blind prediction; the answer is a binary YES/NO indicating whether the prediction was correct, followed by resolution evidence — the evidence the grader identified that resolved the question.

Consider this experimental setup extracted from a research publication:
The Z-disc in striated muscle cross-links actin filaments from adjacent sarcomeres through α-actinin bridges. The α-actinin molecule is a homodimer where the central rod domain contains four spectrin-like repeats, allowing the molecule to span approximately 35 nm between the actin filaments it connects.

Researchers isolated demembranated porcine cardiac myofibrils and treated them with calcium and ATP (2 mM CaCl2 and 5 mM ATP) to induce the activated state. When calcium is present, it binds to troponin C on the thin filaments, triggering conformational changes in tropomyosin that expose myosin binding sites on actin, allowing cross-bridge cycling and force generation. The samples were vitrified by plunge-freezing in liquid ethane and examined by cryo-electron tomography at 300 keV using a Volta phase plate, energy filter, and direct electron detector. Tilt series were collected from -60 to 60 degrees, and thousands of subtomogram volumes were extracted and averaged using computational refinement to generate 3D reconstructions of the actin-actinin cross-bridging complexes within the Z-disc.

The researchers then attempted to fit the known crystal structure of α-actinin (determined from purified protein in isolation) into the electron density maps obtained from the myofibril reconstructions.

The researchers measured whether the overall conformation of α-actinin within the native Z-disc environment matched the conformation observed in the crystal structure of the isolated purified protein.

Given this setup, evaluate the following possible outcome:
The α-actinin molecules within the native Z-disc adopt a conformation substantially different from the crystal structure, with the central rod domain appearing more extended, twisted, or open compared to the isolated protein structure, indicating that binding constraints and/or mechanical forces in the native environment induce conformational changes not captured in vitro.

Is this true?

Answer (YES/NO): NO